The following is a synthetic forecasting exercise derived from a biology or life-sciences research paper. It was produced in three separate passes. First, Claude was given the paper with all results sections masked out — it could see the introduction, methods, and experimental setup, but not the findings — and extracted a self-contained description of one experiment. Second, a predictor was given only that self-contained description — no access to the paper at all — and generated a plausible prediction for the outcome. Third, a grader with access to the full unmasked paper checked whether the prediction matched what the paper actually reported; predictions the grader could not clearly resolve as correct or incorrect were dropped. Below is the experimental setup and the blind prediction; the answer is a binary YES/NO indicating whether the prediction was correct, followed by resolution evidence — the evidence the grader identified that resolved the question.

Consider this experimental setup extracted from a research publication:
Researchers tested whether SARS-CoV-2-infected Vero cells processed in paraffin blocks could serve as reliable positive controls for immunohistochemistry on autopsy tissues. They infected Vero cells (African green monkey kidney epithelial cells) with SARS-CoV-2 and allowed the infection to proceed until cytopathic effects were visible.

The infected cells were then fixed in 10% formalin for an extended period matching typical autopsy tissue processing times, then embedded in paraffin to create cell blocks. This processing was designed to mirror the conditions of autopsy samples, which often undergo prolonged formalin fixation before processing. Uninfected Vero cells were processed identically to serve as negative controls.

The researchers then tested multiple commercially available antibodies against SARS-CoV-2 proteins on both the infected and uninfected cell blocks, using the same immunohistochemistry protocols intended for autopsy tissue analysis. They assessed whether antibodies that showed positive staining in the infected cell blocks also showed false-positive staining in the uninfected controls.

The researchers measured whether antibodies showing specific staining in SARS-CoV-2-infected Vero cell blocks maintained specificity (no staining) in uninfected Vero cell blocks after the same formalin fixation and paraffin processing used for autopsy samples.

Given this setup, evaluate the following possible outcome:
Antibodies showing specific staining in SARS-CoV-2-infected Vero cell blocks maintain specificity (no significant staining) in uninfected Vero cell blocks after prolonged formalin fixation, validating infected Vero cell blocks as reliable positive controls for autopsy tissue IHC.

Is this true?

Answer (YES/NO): YES